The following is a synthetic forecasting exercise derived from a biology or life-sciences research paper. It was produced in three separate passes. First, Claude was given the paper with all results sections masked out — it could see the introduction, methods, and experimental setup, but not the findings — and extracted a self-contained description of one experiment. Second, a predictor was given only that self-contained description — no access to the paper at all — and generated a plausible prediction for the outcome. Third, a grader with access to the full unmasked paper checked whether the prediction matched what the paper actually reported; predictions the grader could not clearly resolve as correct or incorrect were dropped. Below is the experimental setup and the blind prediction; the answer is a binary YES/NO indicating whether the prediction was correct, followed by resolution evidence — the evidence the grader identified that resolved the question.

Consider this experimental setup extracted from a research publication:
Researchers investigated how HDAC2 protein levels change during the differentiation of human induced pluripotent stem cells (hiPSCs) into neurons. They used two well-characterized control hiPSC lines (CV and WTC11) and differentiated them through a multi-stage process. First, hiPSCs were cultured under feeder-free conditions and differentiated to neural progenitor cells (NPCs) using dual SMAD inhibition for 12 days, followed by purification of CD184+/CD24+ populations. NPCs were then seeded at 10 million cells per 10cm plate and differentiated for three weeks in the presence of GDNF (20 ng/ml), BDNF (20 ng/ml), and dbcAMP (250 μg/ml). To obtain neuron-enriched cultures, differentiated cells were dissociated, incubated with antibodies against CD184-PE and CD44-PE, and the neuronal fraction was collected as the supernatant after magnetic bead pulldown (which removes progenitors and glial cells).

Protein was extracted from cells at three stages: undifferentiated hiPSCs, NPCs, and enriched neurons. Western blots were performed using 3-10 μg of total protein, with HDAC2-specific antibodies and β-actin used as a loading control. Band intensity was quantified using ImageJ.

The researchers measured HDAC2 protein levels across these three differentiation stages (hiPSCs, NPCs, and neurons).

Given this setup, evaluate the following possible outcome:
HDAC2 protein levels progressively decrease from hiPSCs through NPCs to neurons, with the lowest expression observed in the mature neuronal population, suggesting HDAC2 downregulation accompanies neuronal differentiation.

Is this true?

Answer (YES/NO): NO